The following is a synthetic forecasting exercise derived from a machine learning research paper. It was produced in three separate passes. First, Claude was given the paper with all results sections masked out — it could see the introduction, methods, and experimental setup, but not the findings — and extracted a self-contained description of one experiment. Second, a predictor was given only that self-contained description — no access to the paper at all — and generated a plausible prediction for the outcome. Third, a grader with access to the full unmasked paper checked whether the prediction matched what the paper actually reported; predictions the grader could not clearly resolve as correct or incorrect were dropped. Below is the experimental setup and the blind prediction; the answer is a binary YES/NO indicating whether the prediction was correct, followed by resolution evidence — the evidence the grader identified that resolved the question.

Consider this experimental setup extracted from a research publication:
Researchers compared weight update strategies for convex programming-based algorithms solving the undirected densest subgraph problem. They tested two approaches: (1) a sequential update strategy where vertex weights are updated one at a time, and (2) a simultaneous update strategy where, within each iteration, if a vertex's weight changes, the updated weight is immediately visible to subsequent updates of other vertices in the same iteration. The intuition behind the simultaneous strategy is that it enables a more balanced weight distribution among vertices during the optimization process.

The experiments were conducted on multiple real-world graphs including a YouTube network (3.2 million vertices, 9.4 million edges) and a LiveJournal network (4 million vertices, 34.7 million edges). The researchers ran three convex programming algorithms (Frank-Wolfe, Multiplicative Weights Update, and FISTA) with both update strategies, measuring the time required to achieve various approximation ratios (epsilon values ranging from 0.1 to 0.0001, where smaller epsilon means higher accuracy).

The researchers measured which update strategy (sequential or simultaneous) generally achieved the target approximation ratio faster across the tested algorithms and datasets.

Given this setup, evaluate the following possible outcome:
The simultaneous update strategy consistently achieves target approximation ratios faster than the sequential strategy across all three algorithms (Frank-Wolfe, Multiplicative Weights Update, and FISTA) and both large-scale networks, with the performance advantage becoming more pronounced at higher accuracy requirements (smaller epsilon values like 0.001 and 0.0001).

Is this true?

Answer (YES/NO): NO